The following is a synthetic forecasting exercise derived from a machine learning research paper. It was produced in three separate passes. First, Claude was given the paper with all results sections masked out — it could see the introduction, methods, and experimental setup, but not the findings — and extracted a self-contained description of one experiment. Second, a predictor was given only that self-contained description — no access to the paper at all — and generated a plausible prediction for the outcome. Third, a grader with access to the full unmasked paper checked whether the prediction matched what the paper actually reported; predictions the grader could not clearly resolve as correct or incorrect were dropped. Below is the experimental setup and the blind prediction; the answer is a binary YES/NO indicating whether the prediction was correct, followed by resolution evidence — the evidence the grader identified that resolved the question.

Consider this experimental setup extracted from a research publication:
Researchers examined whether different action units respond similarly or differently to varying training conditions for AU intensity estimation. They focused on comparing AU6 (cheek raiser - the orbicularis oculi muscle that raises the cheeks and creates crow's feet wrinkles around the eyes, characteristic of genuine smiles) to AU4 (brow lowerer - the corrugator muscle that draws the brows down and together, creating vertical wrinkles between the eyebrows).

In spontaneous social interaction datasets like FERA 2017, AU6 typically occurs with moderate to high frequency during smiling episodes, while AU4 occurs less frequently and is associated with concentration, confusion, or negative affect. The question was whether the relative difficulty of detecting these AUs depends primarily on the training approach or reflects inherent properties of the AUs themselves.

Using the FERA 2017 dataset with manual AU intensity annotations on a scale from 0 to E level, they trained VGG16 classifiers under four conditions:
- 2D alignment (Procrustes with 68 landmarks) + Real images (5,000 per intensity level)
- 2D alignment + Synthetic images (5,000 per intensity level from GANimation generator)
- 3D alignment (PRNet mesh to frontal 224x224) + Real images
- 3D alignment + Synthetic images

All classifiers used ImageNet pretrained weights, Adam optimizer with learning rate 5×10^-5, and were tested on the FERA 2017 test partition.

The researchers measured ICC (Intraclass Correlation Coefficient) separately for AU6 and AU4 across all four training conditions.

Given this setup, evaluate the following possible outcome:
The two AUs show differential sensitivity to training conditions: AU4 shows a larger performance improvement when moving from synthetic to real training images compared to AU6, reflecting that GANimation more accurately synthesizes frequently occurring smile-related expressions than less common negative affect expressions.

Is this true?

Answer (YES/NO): YES